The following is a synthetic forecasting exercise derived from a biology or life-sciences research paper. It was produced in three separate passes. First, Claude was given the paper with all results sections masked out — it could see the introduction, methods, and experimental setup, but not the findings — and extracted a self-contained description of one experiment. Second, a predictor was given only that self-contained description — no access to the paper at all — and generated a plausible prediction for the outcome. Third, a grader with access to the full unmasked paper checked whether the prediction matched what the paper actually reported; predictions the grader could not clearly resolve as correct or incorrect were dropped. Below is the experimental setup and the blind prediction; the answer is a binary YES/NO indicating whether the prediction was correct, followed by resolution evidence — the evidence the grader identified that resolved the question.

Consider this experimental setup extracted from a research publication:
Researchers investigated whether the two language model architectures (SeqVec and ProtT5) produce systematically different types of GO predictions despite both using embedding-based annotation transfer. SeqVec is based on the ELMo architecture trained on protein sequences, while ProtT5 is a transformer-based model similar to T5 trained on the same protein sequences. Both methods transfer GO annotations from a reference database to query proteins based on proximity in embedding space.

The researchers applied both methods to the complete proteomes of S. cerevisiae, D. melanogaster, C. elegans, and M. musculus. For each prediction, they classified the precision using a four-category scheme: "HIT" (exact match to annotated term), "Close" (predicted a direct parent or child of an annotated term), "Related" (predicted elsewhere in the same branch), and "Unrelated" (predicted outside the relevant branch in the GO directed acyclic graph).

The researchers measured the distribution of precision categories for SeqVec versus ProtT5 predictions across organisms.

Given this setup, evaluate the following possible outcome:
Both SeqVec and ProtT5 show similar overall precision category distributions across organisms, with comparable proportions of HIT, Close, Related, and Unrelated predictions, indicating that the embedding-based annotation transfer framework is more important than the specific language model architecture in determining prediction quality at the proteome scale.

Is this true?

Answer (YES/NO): NO